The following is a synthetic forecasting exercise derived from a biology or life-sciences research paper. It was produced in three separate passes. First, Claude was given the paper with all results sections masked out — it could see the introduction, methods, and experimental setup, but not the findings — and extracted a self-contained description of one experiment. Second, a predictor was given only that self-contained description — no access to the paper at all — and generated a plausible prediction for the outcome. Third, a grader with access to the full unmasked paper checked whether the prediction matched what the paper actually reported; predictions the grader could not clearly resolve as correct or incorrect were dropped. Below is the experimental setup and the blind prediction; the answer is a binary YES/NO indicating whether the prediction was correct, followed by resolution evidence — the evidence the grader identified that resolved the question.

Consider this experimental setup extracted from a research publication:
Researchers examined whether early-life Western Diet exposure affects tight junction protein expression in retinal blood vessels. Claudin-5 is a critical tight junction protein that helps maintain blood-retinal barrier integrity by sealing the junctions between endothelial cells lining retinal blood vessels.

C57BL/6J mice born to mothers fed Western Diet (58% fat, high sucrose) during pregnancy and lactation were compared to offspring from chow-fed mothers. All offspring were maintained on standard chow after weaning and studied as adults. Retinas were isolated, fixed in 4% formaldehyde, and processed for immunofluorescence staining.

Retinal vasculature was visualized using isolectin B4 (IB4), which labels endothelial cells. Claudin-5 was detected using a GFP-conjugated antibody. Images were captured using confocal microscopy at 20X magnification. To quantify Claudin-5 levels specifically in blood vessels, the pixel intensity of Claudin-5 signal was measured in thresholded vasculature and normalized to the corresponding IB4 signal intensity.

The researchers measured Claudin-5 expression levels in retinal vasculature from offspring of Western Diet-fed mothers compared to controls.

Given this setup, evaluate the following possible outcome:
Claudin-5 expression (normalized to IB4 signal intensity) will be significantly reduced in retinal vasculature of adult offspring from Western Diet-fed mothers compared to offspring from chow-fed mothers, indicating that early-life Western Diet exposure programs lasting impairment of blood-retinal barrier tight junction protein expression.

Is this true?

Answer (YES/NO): NO